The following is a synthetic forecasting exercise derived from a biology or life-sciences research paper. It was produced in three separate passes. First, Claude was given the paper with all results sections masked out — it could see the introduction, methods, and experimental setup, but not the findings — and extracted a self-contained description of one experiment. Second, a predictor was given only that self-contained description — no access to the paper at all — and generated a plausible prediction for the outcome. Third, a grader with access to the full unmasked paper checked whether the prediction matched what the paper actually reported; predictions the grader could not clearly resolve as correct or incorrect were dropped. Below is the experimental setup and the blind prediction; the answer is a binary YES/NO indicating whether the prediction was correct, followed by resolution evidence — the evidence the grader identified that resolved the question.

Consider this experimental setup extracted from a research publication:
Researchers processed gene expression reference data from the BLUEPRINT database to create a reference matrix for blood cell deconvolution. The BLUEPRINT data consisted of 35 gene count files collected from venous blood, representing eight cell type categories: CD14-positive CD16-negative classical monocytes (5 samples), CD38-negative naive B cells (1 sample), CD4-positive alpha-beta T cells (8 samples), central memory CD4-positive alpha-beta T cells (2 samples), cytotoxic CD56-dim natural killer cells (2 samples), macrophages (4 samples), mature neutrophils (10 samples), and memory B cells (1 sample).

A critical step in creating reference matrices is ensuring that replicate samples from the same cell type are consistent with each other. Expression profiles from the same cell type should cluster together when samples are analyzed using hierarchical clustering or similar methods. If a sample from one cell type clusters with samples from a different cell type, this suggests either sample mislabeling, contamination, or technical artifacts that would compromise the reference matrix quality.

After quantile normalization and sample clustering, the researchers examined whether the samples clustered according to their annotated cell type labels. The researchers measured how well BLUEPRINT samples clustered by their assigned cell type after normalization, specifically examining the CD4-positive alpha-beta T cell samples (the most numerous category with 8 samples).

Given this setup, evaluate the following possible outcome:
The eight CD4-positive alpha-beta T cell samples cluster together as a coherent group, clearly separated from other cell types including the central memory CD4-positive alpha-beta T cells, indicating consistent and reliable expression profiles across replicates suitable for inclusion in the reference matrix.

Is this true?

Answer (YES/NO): NO